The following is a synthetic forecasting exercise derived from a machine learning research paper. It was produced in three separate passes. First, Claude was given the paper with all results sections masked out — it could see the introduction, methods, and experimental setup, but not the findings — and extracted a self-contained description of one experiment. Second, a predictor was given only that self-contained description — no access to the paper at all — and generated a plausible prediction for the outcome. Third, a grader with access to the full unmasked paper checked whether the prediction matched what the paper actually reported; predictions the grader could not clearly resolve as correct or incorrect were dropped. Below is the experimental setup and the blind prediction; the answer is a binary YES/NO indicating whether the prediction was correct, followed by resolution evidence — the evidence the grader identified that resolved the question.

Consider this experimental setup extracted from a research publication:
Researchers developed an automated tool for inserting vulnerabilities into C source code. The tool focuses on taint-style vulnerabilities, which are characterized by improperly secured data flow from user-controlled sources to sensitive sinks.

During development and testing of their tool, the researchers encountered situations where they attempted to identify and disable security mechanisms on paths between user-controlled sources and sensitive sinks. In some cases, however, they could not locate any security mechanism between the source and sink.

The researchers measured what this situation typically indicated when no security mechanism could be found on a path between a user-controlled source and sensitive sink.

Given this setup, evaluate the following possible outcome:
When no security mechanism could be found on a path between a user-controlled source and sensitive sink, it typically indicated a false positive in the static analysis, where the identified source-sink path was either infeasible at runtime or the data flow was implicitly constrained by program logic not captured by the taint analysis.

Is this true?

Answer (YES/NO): NO